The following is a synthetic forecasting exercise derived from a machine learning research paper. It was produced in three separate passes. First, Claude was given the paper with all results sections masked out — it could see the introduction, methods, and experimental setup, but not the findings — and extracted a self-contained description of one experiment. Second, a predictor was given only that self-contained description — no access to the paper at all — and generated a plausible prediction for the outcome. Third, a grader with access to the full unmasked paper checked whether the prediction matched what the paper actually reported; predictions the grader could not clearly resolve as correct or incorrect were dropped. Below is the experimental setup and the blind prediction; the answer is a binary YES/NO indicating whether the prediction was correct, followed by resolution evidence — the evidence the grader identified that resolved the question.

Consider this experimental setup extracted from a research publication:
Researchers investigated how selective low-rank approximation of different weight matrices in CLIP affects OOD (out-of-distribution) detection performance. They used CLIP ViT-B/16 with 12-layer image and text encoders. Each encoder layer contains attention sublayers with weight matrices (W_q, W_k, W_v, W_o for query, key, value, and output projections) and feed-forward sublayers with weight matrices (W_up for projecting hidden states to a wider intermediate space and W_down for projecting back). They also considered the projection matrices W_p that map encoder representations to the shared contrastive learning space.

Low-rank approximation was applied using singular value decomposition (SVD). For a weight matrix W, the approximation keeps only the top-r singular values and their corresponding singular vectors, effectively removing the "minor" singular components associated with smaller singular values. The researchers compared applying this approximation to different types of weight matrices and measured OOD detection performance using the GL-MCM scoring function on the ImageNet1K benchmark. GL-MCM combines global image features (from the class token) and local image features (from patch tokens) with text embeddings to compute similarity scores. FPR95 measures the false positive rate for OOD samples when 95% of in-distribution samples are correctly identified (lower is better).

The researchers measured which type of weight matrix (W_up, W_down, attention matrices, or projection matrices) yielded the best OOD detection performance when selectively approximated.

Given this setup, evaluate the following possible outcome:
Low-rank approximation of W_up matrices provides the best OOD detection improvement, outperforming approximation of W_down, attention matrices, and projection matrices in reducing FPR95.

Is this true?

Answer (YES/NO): YES